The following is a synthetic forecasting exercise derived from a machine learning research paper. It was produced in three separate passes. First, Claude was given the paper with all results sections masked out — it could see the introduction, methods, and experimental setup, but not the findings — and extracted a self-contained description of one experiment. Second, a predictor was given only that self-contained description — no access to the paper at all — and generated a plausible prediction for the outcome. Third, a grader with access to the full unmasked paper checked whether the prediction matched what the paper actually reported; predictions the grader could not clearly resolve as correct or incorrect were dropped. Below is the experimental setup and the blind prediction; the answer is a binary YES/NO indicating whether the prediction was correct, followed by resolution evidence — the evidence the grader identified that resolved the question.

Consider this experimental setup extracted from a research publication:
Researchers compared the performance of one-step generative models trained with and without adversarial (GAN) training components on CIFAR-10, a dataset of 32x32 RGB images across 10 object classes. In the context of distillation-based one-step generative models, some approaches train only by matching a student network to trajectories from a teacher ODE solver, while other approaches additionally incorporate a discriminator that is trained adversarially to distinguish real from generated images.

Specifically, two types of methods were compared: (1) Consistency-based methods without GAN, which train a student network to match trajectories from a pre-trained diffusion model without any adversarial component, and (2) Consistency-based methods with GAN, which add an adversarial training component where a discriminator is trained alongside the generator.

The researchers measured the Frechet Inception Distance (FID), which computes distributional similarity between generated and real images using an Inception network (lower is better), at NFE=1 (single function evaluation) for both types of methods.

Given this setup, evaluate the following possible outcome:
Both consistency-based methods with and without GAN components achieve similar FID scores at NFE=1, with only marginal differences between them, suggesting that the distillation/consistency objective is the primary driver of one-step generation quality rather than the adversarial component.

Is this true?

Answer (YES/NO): NO